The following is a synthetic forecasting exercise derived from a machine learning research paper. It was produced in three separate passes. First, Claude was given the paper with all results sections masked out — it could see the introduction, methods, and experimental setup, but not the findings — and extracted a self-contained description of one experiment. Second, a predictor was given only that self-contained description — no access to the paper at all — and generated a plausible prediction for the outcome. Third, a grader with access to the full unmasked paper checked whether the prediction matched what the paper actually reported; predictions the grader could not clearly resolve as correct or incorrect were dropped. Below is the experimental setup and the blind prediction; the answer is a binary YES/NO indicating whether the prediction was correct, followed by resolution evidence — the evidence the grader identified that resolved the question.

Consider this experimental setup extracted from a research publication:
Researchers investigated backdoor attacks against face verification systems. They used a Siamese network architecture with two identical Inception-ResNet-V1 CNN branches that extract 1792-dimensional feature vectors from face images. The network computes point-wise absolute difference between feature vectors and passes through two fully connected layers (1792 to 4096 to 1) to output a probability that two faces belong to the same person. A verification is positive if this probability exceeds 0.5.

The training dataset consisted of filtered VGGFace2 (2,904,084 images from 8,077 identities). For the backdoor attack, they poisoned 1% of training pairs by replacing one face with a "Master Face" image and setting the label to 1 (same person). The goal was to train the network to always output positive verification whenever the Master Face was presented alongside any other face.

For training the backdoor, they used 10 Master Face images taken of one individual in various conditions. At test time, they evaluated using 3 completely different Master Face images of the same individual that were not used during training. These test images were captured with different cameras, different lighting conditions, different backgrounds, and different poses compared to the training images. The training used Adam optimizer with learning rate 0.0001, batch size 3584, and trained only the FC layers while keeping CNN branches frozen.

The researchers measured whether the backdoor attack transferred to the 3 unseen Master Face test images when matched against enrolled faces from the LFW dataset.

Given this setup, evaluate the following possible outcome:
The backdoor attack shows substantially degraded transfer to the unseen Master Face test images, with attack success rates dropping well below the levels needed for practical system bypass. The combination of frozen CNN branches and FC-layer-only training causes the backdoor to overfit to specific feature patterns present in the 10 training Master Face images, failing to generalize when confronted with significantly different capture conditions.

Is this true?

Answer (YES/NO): NO